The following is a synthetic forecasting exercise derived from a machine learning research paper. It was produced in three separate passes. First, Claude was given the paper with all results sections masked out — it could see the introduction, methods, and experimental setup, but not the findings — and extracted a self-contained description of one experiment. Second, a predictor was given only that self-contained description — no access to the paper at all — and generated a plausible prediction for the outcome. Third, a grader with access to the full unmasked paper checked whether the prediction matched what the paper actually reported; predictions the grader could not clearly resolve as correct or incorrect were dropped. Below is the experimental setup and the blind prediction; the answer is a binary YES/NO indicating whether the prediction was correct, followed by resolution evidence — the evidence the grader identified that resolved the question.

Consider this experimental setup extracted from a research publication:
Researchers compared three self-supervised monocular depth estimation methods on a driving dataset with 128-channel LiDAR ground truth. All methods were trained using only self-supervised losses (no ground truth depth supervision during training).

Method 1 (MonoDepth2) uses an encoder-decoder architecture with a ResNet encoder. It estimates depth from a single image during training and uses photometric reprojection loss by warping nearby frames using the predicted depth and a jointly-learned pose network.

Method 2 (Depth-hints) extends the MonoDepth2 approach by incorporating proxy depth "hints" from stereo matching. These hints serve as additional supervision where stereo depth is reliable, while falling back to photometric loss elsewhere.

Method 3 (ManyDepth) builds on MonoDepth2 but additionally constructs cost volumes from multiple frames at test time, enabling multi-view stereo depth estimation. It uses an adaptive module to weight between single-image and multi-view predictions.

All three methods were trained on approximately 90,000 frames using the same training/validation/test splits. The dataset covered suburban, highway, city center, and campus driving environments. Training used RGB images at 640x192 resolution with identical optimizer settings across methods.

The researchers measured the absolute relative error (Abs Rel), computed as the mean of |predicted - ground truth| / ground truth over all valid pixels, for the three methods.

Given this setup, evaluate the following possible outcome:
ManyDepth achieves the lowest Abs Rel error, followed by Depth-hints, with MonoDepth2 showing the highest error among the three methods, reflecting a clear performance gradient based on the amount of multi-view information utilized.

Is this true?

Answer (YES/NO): NO